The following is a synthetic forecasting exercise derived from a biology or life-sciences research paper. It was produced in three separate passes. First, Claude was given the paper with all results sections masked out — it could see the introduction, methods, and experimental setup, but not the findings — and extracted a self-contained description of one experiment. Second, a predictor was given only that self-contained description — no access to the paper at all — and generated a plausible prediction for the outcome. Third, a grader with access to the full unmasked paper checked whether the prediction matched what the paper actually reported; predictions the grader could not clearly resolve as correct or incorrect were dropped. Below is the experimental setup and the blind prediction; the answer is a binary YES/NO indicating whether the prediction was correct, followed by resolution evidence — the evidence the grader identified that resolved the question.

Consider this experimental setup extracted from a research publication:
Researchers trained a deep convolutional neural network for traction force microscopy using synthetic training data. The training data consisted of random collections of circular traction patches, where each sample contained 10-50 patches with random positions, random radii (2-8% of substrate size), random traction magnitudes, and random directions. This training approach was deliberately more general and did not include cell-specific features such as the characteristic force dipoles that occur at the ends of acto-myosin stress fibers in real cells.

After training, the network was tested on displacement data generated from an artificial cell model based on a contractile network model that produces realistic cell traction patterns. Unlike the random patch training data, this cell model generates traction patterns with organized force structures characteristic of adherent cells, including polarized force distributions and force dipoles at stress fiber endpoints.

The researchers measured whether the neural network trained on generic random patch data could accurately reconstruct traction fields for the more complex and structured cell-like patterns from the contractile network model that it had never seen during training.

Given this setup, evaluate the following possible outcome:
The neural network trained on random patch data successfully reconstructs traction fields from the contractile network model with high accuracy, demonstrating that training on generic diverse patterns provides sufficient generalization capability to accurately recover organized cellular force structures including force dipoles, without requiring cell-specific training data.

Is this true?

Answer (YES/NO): NO